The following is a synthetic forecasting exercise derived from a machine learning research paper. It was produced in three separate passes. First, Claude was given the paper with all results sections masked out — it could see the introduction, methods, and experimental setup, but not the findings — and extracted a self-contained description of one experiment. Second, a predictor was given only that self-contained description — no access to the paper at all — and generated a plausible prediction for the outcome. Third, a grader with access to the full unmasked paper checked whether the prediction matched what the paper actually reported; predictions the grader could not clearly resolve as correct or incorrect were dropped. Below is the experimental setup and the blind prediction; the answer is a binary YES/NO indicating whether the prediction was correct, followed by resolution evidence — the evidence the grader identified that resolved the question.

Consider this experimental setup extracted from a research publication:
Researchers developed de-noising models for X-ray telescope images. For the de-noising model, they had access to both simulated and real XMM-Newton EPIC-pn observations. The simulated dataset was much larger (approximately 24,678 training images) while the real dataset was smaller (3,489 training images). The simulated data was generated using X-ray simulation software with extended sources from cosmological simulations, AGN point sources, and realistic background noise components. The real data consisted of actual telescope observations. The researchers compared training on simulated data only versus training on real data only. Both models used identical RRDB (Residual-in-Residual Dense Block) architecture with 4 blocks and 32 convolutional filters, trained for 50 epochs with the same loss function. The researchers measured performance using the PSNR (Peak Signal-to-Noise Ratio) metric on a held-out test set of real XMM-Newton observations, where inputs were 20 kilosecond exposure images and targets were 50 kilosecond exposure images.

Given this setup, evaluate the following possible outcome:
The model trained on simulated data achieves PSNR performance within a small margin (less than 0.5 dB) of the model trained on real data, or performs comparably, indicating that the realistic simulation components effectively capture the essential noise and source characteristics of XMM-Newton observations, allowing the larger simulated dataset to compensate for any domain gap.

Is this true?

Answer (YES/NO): NO